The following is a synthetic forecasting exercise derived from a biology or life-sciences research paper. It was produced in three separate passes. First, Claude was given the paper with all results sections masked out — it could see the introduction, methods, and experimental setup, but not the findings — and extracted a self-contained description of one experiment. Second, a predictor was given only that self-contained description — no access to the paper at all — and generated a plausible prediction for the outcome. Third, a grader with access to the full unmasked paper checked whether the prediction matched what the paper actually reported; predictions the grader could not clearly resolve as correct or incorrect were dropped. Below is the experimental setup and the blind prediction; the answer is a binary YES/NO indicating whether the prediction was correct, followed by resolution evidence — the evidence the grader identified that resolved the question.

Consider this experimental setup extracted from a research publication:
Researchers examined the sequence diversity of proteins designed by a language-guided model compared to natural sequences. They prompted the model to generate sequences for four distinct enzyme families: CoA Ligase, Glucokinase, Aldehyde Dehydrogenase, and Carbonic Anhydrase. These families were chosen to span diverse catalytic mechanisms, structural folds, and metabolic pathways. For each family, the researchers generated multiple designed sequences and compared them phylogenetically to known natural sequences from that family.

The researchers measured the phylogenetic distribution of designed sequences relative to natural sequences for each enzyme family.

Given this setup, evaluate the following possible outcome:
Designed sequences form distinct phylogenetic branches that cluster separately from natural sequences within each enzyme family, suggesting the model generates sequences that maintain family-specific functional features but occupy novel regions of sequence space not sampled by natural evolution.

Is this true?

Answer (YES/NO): NO